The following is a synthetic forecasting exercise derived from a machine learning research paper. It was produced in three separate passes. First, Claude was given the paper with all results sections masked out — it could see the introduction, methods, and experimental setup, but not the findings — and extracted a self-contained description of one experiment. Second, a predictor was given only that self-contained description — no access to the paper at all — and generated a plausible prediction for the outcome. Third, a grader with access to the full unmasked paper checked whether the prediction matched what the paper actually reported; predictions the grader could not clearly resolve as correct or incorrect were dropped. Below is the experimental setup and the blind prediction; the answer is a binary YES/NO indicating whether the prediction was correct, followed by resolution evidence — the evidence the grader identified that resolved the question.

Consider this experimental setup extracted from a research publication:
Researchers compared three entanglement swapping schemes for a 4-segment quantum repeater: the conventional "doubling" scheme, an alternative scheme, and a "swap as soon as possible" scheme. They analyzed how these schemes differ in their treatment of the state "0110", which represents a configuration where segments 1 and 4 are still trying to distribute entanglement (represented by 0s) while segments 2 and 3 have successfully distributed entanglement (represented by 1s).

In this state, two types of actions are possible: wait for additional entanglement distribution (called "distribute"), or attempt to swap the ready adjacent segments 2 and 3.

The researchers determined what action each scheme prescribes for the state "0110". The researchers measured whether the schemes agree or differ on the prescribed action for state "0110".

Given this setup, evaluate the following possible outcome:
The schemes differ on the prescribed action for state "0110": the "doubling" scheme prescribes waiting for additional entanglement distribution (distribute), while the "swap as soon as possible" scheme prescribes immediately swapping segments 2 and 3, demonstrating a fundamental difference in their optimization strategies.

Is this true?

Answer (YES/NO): YES